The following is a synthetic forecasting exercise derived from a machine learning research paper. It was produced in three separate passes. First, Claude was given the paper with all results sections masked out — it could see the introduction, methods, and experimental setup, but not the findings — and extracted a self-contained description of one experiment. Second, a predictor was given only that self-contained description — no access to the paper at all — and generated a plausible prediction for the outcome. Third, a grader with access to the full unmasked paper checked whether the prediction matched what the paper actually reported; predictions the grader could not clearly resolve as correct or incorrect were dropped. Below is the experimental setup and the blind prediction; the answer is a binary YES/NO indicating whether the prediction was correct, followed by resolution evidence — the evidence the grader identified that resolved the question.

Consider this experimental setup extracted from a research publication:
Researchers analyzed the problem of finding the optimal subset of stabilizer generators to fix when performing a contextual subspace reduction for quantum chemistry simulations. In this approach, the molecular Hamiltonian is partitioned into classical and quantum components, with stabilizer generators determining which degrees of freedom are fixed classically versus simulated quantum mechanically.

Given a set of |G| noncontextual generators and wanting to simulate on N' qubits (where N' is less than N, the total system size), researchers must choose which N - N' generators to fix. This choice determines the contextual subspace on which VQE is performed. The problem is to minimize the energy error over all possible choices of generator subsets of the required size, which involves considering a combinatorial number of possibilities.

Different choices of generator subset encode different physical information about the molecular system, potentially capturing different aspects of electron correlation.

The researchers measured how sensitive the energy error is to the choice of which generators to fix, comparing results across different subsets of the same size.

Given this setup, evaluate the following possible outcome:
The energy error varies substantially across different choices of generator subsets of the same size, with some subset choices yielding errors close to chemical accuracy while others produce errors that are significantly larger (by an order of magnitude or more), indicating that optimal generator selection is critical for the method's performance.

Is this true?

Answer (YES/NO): YES